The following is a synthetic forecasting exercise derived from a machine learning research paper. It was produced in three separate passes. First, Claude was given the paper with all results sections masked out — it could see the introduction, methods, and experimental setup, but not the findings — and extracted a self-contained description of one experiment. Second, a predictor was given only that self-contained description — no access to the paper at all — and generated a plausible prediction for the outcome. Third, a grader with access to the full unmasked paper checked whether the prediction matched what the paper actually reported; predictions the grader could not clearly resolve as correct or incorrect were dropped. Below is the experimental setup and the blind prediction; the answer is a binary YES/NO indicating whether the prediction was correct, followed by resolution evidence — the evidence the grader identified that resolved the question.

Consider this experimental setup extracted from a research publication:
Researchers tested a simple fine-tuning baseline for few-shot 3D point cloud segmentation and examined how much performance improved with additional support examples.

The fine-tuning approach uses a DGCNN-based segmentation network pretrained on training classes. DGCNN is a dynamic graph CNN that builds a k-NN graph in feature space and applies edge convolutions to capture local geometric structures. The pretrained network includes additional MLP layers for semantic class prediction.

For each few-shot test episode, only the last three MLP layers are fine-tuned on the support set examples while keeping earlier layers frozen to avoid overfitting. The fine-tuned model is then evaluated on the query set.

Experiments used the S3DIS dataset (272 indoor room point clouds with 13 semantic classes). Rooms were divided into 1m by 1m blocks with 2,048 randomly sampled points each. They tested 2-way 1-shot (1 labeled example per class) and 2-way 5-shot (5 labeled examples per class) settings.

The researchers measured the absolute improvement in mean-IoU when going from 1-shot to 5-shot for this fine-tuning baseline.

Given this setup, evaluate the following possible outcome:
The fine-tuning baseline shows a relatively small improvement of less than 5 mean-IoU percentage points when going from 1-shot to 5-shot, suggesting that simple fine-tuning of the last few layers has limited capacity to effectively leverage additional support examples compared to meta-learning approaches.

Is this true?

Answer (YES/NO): NO